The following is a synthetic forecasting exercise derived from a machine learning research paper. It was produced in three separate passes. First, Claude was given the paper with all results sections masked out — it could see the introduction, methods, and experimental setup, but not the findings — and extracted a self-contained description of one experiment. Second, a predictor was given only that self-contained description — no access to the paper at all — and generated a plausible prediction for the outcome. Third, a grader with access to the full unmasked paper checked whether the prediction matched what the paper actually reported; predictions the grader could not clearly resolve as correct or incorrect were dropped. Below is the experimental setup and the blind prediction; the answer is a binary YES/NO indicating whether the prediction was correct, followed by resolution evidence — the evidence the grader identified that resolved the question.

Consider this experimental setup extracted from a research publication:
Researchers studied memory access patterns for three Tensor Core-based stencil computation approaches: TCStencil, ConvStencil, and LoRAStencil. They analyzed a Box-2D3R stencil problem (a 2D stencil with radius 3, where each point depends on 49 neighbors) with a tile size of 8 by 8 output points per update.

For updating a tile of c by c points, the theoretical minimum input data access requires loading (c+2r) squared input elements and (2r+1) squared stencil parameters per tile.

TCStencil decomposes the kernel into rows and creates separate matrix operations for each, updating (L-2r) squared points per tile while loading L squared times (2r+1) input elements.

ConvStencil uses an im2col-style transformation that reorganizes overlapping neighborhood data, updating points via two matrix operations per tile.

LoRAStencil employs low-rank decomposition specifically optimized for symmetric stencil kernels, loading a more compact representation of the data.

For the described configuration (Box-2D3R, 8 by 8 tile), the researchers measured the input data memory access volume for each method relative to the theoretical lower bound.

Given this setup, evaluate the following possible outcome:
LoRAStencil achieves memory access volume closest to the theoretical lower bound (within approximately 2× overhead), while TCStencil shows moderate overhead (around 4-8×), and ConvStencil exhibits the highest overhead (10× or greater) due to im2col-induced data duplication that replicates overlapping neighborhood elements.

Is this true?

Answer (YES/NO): NO